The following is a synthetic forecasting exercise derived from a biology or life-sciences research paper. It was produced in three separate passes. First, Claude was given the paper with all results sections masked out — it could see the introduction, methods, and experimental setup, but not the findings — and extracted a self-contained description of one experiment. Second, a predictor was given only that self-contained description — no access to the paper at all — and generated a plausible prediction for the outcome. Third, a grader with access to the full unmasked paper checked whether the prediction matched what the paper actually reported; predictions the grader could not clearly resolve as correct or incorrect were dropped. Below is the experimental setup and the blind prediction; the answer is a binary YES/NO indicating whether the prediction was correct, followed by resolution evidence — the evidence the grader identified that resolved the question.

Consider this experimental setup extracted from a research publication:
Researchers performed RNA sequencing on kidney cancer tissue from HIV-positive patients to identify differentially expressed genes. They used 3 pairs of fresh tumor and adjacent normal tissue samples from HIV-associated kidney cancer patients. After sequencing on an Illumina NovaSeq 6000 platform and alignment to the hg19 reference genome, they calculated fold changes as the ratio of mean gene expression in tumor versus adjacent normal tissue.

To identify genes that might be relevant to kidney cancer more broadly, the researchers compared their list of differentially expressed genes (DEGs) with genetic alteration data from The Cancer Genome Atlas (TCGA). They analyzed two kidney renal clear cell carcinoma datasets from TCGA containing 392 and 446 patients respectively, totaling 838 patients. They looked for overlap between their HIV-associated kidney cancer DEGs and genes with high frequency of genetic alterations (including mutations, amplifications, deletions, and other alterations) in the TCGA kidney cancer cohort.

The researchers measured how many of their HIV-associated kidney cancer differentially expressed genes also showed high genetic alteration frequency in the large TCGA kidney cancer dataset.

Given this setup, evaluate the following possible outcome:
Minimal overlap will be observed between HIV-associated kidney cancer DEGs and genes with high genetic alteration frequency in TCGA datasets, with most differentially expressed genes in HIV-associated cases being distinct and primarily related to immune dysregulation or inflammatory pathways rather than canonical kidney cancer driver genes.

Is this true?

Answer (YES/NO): NO